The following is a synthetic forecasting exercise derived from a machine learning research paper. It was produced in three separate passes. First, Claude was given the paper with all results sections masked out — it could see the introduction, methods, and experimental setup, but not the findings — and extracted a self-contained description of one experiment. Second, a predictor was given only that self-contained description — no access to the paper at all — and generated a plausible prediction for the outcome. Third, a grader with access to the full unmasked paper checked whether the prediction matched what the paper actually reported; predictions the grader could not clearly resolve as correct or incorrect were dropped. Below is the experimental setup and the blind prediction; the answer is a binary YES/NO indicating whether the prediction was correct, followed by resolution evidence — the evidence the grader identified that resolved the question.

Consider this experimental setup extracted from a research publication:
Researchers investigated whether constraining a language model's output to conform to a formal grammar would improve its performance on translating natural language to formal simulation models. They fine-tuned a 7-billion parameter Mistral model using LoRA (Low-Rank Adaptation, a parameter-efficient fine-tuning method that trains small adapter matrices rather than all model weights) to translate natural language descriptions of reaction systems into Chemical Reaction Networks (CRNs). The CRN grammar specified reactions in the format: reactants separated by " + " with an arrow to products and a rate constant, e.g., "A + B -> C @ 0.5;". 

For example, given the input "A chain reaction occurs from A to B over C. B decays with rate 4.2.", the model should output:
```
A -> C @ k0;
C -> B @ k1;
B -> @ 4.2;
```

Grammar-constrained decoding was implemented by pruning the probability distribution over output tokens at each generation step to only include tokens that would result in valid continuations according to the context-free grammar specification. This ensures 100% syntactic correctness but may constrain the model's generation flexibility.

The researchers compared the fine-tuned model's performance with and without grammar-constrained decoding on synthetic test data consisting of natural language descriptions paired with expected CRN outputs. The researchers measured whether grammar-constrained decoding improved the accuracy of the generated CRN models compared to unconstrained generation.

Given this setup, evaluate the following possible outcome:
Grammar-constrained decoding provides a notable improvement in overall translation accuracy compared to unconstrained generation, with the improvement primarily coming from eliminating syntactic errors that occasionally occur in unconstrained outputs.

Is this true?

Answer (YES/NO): NO